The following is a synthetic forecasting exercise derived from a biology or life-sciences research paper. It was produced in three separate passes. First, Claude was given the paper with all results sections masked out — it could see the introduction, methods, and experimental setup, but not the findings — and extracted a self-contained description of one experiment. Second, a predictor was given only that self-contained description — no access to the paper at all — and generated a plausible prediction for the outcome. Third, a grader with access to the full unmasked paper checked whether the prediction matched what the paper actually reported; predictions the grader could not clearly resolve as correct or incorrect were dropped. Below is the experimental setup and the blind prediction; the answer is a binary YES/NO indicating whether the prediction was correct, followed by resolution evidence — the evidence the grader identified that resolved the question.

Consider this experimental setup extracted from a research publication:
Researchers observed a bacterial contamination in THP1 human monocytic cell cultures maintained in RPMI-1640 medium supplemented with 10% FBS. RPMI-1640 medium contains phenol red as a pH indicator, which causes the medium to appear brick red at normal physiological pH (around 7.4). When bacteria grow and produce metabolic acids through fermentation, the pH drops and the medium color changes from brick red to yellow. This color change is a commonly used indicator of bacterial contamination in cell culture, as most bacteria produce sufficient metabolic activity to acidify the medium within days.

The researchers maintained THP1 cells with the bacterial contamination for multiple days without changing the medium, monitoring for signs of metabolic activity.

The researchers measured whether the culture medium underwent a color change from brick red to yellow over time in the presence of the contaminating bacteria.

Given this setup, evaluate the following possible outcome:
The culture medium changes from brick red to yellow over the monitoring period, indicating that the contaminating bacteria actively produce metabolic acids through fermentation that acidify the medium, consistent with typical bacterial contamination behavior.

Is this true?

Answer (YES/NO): NO